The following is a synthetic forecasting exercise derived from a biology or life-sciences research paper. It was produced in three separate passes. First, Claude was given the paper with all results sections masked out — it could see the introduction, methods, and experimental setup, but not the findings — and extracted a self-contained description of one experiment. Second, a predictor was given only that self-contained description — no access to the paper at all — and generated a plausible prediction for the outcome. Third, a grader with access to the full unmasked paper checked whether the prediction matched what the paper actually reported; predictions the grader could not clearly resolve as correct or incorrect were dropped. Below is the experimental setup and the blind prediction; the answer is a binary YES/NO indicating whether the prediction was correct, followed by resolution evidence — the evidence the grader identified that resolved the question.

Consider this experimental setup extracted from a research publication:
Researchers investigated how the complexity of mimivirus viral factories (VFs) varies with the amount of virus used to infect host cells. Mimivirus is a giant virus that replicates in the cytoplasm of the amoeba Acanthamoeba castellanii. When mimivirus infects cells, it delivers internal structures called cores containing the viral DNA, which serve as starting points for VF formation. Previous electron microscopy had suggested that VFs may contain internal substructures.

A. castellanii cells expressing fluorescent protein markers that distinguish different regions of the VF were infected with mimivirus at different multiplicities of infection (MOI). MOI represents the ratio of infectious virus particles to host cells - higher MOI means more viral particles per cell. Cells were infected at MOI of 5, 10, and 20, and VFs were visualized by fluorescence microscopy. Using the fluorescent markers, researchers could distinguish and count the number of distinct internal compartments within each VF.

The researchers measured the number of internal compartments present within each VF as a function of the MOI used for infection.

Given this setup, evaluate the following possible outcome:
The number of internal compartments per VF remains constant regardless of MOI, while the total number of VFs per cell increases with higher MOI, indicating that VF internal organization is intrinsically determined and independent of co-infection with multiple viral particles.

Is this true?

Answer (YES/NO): NO